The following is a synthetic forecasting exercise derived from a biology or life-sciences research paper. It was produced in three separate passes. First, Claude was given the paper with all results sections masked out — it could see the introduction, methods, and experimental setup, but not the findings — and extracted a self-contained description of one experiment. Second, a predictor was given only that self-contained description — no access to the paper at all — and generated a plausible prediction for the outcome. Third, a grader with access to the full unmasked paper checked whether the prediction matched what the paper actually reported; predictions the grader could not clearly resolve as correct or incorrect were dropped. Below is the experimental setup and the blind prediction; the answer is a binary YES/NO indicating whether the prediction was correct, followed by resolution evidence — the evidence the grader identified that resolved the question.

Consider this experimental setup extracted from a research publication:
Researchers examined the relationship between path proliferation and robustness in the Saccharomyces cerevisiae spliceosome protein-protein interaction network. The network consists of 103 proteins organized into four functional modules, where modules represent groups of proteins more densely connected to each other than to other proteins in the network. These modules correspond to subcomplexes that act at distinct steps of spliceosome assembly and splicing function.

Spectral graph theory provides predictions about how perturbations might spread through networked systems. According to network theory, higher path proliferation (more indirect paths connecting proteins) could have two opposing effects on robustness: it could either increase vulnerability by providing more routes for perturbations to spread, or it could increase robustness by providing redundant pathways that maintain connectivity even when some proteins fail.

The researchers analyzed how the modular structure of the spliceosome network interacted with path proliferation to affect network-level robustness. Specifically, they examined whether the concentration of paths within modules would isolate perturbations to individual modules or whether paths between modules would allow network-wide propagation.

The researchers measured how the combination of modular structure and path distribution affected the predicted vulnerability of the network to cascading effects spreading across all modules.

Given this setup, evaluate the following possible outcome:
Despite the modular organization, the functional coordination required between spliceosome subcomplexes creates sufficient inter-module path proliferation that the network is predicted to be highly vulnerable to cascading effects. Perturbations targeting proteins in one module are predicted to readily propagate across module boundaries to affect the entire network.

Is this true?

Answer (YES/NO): NO